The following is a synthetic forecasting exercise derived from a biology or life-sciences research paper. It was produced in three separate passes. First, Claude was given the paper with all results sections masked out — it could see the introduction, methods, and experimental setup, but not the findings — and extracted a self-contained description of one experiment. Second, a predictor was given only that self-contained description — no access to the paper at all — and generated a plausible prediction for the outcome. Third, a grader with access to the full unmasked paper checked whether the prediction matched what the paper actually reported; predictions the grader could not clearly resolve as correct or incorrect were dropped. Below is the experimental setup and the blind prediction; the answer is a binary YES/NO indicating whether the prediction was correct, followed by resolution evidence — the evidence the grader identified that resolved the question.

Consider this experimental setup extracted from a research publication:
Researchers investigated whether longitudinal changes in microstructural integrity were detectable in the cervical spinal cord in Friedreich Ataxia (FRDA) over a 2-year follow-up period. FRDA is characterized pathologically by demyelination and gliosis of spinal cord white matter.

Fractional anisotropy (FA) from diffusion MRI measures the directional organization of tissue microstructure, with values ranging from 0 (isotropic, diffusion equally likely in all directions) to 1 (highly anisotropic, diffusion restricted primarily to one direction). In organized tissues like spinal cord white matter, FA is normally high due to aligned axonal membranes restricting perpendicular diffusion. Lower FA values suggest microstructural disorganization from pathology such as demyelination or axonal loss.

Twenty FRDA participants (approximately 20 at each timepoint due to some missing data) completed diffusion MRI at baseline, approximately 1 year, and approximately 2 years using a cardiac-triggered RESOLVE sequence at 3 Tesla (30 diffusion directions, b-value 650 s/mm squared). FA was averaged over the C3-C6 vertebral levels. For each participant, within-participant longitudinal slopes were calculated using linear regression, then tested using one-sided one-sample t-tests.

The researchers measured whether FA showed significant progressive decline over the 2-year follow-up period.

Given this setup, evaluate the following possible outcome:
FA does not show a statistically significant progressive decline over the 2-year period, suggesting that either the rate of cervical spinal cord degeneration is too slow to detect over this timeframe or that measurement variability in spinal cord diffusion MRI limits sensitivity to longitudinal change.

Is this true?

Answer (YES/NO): YES